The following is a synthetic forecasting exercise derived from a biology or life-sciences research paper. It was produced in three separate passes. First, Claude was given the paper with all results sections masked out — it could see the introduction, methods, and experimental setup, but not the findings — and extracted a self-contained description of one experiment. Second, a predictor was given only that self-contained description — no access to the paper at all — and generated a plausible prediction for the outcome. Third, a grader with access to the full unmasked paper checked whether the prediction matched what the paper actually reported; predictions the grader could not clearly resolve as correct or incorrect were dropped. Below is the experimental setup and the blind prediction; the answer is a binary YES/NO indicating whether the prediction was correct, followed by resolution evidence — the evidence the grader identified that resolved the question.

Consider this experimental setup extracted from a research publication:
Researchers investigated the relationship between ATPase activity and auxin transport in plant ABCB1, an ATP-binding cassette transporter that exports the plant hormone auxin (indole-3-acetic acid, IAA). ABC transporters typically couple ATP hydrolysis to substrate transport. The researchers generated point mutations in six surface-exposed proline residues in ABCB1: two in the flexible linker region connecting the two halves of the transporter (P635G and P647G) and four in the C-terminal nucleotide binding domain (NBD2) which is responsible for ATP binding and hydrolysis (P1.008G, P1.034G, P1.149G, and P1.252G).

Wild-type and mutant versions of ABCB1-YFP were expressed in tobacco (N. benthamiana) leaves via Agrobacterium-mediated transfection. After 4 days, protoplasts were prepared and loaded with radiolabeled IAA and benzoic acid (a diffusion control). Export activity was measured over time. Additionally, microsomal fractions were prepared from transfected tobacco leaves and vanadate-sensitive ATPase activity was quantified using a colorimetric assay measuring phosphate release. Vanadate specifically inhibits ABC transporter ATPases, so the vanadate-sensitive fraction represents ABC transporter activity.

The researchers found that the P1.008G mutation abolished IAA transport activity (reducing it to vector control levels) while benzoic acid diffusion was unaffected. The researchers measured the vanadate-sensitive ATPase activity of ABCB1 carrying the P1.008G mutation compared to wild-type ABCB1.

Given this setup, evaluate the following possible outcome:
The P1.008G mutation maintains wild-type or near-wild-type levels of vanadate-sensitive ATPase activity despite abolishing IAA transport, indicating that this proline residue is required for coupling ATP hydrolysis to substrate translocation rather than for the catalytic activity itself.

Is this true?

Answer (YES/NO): YES